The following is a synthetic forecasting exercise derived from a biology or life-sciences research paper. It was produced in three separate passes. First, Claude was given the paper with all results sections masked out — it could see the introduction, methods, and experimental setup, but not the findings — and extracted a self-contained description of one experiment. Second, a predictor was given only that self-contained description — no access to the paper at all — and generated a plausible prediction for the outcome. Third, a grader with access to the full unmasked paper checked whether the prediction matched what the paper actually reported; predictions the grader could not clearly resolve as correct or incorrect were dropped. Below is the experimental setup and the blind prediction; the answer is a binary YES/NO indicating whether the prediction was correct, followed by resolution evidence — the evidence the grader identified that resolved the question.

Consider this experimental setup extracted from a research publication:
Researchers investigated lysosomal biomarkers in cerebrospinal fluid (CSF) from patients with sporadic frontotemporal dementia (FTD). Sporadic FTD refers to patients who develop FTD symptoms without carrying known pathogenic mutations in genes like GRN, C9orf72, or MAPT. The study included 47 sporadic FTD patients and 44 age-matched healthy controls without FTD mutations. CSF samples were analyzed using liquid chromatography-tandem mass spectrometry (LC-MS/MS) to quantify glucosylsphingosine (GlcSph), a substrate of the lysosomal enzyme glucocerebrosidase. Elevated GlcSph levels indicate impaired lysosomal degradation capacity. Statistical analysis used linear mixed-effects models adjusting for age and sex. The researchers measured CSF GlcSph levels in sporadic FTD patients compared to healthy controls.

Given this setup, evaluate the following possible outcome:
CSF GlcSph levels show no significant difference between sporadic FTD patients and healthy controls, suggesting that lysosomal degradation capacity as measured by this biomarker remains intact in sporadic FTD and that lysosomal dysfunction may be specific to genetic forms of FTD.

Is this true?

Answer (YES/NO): YES